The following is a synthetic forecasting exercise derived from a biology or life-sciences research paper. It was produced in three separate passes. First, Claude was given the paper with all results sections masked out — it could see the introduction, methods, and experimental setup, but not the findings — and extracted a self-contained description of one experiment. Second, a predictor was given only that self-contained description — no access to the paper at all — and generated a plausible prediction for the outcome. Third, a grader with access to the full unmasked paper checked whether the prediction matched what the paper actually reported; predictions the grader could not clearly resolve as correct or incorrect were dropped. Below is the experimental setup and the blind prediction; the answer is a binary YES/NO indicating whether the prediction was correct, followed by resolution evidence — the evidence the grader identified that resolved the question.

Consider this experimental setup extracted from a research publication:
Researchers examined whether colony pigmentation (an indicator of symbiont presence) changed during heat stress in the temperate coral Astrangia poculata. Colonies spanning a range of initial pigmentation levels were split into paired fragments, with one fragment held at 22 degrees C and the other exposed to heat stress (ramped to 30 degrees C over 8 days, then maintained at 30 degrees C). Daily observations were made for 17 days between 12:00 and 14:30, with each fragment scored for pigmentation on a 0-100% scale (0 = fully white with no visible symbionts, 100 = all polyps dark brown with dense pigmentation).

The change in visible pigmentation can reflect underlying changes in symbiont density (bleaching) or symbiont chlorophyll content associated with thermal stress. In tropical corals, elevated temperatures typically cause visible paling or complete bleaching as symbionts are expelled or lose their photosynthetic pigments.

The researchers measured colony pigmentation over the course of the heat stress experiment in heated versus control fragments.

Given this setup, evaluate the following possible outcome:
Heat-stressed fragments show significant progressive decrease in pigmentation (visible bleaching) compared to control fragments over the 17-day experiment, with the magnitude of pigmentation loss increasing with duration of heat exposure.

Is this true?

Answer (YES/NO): YES